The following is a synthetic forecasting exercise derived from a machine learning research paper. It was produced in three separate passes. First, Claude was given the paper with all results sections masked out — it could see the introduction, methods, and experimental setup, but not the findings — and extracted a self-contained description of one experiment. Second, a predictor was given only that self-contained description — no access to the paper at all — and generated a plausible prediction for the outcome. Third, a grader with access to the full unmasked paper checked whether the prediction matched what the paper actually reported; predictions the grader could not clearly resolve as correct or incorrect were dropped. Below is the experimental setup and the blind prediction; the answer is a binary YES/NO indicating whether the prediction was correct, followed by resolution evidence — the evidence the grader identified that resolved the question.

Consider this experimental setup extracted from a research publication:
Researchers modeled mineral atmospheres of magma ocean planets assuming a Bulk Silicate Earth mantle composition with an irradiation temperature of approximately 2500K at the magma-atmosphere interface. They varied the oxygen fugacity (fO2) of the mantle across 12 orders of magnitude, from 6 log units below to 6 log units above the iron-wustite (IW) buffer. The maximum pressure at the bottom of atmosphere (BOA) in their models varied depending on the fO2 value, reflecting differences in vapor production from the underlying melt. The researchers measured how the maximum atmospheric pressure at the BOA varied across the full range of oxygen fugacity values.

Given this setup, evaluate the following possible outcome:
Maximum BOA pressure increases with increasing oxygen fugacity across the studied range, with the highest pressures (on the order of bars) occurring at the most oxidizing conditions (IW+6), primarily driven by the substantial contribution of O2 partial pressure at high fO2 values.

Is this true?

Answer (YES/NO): NO